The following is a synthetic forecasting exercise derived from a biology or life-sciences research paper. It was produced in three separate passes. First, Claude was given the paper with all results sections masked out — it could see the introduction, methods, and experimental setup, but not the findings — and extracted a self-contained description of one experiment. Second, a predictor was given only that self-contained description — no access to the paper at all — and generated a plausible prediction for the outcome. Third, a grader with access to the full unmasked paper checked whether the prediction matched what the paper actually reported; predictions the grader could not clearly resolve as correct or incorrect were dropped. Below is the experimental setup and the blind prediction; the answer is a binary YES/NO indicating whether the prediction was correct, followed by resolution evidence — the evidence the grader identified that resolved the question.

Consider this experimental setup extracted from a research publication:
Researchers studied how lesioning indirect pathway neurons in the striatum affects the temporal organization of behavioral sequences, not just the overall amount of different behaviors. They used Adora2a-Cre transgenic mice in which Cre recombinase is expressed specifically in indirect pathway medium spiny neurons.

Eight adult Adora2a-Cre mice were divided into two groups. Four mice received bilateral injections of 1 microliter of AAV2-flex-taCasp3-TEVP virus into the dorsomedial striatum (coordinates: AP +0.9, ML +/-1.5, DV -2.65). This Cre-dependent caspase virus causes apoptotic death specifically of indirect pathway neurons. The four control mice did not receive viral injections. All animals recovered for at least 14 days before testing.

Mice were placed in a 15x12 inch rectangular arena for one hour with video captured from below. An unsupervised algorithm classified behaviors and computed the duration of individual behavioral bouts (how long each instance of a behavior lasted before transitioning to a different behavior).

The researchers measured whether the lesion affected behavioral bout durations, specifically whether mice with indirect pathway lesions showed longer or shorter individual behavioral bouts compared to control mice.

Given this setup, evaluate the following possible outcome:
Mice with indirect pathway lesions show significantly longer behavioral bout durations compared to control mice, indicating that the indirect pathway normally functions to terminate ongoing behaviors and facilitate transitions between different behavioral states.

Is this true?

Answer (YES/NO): NO